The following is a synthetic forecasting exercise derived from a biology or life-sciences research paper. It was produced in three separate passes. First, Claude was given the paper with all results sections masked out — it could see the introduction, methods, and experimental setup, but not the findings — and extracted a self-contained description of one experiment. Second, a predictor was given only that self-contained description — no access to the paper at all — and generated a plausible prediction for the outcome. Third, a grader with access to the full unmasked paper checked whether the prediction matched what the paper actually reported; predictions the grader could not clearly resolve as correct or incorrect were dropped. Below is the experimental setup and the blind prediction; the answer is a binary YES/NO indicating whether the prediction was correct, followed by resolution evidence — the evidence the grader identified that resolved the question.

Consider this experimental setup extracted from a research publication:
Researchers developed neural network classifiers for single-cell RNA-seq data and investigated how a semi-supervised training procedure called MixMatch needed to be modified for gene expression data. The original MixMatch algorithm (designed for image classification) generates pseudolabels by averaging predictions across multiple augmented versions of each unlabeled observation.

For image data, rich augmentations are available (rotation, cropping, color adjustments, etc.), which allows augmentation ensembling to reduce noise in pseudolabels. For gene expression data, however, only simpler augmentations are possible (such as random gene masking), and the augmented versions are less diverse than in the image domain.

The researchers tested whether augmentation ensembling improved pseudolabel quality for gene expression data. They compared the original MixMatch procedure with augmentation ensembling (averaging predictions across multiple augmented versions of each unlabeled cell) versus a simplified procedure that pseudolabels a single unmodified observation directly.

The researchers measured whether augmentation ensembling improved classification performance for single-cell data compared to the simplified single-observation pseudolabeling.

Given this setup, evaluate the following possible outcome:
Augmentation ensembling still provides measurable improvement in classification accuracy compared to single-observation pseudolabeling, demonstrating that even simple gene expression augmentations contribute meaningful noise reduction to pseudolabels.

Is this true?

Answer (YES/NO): NO